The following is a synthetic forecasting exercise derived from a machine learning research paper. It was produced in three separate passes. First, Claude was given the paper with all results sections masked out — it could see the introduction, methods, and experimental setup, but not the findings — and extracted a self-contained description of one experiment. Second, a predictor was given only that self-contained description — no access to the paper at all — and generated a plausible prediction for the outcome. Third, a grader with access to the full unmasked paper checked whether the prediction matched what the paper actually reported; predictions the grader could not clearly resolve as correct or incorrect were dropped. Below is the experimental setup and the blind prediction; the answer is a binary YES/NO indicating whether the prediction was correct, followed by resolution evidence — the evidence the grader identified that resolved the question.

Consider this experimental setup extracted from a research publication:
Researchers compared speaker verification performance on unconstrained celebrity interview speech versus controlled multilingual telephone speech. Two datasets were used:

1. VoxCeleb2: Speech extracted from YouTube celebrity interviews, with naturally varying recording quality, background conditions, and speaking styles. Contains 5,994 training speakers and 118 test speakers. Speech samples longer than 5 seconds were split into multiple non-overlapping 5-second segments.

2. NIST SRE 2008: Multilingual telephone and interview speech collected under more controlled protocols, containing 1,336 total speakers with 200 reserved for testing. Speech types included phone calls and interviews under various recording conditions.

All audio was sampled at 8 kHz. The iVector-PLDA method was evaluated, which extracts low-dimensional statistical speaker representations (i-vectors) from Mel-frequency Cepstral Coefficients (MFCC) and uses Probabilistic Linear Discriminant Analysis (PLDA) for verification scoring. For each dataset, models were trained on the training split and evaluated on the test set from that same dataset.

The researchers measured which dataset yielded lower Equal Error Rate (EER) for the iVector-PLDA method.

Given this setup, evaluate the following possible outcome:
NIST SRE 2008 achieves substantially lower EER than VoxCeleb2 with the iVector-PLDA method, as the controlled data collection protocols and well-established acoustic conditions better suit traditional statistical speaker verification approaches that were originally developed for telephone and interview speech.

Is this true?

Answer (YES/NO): NO